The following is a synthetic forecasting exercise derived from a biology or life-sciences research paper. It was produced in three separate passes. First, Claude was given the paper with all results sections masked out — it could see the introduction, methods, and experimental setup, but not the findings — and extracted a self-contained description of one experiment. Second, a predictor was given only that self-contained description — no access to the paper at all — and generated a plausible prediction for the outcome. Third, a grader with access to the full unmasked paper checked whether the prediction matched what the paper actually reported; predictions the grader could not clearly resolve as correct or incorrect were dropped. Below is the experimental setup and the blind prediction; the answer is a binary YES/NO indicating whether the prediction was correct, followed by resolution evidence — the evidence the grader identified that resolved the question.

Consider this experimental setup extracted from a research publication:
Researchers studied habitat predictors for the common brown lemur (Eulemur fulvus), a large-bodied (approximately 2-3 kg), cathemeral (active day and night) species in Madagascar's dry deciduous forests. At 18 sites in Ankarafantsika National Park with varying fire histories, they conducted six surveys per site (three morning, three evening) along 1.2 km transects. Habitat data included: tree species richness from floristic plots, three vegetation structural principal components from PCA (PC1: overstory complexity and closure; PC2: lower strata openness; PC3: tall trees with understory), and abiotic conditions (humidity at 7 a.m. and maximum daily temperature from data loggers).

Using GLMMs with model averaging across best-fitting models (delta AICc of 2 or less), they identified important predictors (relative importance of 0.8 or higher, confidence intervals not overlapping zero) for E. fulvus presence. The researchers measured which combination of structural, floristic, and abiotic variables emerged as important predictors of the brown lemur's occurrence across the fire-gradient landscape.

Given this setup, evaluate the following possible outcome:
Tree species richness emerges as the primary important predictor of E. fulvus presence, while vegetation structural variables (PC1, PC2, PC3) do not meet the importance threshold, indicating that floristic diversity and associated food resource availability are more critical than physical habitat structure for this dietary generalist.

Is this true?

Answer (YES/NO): NO